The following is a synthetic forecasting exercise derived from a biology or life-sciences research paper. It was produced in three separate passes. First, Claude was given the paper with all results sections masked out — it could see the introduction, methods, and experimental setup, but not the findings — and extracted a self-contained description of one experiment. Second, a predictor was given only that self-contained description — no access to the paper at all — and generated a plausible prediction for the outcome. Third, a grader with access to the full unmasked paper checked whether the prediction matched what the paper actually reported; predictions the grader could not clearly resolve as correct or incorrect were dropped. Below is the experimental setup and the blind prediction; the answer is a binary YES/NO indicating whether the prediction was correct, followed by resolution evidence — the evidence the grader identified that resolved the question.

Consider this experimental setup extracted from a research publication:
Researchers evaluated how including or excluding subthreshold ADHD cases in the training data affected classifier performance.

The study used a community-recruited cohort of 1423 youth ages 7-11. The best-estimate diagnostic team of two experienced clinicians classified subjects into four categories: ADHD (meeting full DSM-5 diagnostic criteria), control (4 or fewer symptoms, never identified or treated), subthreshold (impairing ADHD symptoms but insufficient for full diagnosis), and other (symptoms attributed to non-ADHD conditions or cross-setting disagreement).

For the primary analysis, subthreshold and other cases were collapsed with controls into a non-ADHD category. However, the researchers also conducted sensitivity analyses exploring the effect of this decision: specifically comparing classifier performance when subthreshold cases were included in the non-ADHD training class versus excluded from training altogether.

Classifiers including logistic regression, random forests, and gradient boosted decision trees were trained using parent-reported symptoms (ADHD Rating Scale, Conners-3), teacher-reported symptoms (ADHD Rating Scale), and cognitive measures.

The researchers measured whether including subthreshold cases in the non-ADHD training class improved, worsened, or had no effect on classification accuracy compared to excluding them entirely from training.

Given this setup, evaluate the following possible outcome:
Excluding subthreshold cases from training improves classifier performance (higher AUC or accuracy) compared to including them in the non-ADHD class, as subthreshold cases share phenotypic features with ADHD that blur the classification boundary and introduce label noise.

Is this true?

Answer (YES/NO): NO